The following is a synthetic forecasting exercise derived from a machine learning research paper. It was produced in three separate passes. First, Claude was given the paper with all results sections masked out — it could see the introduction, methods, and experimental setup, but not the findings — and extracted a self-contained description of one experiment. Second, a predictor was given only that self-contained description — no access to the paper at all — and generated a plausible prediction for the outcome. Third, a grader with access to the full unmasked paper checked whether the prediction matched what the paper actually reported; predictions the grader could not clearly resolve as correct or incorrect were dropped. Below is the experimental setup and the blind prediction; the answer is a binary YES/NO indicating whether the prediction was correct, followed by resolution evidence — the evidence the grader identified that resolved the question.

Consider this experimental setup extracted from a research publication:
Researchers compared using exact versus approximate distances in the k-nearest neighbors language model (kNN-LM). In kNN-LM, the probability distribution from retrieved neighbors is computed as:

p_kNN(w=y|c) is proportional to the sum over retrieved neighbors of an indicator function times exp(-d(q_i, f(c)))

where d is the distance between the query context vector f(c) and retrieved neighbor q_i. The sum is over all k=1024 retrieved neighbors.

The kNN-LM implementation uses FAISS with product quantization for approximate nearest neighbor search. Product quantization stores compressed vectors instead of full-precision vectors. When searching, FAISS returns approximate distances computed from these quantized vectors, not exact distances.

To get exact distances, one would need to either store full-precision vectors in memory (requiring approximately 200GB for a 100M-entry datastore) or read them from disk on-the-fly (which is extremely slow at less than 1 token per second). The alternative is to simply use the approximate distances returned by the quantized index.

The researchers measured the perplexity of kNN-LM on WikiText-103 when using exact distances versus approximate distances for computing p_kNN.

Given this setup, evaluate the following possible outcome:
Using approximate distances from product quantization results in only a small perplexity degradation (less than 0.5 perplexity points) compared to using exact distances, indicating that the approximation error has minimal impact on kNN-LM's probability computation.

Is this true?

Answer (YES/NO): NO